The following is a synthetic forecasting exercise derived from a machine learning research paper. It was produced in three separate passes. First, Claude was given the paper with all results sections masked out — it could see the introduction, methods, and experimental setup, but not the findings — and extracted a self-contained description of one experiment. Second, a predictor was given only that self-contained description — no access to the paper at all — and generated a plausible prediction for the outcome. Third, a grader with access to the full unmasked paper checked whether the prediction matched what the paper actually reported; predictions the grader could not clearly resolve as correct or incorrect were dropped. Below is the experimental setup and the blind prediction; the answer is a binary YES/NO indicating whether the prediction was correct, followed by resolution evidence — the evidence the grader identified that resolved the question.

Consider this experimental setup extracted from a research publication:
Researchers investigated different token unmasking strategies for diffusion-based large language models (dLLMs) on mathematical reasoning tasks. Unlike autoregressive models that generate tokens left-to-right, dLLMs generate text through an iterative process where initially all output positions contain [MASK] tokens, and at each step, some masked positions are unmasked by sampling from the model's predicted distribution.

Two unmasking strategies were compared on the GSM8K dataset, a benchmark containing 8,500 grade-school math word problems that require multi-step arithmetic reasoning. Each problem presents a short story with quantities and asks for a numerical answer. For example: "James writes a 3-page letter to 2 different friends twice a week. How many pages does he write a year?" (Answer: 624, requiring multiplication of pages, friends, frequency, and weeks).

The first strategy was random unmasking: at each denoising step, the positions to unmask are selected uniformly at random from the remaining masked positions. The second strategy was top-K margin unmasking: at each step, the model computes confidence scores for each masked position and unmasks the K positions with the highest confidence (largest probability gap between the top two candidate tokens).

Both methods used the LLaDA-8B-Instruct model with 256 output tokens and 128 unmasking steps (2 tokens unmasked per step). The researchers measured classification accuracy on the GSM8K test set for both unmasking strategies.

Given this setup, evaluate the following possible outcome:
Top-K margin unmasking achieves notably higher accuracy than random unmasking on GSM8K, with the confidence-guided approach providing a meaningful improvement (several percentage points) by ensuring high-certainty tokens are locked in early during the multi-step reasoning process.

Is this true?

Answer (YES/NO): NO